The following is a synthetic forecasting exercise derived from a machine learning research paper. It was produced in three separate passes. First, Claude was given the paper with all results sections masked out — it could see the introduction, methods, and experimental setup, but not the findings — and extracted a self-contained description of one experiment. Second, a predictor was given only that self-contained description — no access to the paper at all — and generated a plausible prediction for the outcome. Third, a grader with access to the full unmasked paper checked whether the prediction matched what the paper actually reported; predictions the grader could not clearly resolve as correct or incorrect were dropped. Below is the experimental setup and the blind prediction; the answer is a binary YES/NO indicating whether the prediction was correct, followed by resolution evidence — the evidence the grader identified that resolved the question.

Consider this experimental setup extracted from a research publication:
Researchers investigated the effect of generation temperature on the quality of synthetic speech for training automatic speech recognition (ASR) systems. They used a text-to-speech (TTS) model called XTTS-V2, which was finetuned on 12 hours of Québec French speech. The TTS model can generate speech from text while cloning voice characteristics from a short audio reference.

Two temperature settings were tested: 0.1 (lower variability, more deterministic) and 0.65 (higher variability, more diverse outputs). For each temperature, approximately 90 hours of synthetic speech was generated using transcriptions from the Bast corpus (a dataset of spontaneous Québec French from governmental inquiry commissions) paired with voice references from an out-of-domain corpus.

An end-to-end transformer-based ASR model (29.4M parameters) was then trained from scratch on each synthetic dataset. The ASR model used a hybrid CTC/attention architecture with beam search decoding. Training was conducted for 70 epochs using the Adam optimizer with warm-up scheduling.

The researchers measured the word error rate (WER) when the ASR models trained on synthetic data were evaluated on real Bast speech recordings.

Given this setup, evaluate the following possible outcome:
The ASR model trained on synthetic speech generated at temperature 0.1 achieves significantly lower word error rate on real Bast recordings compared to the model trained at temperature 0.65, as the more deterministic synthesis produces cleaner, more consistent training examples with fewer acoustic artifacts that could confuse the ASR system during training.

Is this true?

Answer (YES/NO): NO